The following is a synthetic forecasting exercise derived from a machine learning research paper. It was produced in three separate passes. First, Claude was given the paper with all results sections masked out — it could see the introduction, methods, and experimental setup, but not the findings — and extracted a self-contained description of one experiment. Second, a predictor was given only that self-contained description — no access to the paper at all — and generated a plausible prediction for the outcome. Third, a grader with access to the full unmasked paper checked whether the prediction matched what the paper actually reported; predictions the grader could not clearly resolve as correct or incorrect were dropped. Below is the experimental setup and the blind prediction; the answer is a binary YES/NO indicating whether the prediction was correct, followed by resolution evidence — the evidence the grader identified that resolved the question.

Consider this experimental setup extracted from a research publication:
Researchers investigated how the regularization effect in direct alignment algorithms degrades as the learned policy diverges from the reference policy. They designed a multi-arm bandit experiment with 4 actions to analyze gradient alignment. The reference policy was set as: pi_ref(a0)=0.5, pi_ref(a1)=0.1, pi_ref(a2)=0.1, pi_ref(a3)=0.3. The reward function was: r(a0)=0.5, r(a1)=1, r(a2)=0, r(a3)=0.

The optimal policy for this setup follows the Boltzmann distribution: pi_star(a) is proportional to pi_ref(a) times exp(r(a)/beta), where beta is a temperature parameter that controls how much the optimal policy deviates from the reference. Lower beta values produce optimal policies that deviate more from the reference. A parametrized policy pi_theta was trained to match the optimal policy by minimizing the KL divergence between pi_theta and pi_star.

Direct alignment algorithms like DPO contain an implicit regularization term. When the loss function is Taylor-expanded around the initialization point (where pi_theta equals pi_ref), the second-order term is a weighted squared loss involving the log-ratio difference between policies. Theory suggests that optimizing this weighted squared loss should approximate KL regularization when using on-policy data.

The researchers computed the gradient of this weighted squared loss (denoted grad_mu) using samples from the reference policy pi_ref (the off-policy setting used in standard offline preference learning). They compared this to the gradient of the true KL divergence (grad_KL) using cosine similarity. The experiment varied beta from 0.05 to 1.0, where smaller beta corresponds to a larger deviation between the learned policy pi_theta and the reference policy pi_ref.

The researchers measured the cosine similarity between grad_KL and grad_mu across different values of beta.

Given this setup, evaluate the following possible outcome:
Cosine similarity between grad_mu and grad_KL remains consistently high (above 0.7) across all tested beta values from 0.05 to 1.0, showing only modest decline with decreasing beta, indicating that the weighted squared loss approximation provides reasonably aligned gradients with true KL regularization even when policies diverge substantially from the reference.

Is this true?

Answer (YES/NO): NO